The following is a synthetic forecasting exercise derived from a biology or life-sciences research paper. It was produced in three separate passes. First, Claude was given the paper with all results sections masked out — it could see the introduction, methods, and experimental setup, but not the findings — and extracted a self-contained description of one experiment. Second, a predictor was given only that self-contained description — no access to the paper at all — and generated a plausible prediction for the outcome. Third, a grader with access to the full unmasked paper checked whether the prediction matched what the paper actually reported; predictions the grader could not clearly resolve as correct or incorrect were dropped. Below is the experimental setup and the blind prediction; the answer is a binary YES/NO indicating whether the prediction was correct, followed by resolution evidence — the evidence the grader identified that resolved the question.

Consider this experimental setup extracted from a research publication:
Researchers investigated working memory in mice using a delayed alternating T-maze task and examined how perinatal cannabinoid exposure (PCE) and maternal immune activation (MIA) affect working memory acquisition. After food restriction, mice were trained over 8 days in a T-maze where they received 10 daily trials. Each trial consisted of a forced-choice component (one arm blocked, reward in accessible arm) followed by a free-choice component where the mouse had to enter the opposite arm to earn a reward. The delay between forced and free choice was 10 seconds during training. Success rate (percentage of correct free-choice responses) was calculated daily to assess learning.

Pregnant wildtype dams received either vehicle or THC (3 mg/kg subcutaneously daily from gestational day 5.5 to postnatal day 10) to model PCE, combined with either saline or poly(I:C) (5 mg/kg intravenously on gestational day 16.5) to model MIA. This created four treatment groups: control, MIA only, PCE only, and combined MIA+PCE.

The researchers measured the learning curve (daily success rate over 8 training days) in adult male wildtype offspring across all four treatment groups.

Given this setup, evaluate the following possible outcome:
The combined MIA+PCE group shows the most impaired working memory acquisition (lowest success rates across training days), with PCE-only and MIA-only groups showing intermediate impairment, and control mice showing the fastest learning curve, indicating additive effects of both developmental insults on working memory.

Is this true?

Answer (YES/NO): NO